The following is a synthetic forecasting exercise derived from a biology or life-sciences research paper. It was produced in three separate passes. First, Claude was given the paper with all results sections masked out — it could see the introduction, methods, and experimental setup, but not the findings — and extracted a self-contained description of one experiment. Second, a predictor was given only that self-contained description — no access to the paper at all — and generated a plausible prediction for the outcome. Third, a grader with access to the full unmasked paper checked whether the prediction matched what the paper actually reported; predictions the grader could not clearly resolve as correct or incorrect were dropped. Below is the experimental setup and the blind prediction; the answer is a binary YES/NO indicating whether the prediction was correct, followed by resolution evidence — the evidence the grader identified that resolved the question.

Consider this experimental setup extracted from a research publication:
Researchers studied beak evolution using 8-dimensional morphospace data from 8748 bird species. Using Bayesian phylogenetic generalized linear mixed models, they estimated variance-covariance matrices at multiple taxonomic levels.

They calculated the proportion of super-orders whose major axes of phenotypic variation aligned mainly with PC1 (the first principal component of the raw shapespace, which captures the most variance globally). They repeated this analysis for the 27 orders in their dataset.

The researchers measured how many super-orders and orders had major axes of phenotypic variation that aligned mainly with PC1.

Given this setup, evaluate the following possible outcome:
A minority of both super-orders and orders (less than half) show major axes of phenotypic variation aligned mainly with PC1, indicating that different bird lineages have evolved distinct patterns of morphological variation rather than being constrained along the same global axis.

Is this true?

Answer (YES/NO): YES